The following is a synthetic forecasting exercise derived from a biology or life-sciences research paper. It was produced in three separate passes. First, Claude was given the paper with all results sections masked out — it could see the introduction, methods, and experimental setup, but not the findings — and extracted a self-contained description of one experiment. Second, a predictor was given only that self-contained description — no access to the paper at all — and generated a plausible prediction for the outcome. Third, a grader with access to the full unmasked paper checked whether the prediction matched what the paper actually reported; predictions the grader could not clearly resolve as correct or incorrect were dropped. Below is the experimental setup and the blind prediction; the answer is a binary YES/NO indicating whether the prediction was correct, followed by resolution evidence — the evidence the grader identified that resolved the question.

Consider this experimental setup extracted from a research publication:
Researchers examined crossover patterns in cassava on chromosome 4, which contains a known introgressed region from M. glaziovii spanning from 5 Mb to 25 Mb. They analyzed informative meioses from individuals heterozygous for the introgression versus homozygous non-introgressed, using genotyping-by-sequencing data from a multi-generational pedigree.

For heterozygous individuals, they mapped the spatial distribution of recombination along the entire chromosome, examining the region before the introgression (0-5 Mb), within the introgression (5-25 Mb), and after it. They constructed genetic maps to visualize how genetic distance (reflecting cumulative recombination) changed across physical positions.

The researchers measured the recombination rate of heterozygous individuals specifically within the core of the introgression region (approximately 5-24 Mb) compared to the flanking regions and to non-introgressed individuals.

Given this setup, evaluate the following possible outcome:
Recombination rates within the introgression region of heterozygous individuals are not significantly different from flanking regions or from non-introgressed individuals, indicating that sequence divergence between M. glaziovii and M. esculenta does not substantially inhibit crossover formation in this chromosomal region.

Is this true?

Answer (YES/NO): NO